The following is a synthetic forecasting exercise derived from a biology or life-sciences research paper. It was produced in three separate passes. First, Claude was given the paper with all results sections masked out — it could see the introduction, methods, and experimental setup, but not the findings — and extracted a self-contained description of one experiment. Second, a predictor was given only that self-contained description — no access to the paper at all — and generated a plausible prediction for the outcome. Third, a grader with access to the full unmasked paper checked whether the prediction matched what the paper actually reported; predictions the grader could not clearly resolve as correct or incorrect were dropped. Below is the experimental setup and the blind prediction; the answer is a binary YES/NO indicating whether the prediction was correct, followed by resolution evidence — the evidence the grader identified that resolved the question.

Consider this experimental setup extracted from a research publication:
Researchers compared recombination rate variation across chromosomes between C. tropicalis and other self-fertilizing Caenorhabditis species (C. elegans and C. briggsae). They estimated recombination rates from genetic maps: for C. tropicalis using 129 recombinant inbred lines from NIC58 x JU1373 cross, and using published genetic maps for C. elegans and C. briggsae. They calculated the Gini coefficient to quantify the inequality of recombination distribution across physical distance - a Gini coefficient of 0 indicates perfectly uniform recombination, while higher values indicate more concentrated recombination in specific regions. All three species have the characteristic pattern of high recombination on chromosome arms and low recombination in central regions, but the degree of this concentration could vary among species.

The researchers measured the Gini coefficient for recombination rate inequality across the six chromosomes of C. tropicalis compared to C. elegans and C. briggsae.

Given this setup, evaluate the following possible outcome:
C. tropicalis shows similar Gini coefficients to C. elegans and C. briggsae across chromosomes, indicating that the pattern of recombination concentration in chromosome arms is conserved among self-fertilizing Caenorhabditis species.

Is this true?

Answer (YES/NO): NO